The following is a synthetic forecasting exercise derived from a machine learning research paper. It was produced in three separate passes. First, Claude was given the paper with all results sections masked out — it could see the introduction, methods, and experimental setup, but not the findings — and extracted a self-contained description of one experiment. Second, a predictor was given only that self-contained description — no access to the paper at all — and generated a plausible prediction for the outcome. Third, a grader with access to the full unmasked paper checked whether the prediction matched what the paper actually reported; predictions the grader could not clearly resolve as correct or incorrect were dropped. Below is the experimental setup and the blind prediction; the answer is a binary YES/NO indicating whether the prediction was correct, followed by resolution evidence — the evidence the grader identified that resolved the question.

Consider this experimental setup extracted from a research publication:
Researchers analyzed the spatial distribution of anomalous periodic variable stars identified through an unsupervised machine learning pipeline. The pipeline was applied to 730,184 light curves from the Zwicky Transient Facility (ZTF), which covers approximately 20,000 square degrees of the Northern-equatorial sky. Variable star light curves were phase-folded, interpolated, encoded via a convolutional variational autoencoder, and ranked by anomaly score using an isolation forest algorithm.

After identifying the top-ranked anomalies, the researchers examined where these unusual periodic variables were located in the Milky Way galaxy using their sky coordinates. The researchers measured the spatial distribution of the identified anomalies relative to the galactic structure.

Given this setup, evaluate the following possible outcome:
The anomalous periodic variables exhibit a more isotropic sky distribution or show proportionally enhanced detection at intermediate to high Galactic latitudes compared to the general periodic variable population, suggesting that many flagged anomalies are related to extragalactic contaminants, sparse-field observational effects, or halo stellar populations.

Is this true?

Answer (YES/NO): NO